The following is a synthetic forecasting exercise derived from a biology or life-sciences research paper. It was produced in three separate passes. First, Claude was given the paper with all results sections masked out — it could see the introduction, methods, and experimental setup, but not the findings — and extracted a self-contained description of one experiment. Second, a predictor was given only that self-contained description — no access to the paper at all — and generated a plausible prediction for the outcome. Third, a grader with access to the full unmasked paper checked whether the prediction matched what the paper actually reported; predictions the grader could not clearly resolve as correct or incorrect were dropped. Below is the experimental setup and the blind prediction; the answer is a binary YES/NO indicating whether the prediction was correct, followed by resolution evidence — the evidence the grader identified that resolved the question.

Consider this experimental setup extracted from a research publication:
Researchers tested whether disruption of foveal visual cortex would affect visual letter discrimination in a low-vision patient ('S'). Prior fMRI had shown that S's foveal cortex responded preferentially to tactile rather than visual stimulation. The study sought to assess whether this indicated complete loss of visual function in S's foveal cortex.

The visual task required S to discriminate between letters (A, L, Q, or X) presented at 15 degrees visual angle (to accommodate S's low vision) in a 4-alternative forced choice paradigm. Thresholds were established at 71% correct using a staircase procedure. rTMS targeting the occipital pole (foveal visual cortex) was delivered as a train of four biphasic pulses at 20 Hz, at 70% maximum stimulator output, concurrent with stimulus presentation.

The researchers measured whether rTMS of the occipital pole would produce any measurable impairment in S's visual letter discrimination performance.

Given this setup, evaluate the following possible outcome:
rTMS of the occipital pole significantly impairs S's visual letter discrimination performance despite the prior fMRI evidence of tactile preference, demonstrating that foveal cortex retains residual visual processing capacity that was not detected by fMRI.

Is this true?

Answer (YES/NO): NO